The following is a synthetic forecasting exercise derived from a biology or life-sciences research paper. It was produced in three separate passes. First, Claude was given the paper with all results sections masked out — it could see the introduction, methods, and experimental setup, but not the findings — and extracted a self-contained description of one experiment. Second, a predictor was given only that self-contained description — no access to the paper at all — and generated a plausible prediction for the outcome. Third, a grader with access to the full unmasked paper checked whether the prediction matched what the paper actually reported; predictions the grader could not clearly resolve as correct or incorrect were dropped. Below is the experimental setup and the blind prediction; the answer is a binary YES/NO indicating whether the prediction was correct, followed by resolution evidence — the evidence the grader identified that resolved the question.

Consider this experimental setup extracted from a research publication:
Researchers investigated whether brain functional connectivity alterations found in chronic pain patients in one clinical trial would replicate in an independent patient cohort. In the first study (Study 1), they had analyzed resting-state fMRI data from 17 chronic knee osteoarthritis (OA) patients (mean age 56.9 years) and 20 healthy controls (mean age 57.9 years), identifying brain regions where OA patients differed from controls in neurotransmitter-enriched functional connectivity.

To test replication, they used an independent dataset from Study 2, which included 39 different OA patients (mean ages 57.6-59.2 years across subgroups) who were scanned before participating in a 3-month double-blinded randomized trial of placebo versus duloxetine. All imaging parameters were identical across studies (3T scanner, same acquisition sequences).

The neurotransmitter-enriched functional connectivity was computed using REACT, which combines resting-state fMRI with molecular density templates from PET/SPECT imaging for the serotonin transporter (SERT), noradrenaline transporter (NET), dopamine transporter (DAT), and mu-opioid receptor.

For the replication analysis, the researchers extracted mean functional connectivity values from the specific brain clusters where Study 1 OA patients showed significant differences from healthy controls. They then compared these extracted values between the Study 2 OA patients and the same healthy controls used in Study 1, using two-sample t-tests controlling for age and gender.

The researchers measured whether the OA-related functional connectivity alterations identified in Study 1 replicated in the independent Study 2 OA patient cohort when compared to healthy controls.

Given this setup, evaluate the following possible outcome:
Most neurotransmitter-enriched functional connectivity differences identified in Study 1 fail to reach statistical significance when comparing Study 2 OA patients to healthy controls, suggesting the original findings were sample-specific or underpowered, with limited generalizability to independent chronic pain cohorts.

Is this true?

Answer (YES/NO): NO